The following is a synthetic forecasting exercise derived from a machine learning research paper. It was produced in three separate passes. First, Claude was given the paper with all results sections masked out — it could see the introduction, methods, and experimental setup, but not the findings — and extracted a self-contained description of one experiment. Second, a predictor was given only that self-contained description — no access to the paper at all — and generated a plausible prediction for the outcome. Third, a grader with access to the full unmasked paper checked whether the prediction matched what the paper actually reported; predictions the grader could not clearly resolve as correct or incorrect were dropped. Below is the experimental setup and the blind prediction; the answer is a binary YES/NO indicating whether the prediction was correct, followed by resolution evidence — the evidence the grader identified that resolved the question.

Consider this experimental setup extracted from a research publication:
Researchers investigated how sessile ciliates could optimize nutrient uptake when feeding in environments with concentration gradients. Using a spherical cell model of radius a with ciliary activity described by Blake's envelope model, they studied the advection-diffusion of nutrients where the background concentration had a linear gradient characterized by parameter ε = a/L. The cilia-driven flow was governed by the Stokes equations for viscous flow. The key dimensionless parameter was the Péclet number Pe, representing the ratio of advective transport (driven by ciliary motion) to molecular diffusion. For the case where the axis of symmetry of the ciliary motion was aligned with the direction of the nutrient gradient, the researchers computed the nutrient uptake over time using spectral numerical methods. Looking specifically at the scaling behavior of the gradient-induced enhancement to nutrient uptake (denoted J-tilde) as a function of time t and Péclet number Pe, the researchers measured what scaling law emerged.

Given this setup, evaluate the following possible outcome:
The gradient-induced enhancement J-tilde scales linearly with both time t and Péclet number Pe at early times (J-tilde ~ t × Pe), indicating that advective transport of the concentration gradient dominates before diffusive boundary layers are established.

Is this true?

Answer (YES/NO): NO